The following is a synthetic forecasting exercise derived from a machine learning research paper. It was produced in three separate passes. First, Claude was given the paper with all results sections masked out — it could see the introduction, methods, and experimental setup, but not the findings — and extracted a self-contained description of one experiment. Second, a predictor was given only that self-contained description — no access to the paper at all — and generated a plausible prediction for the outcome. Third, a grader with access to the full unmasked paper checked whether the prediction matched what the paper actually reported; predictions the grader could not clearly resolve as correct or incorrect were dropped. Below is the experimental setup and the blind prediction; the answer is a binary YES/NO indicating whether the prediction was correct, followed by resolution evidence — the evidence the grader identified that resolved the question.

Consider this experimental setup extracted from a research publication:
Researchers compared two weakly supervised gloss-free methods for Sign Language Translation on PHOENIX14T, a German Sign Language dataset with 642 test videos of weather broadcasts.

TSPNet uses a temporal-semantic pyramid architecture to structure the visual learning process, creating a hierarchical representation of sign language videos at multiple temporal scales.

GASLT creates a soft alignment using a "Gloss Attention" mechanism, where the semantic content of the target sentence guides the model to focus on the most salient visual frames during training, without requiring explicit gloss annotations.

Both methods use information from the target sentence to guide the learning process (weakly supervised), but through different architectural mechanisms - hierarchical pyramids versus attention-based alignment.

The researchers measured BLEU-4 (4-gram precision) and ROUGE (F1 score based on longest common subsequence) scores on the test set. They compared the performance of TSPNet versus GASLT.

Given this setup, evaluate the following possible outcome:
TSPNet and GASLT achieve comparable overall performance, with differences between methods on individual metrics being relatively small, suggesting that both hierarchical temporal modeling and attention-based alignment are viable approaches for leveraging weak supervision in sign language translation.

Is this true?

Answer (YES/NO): NO